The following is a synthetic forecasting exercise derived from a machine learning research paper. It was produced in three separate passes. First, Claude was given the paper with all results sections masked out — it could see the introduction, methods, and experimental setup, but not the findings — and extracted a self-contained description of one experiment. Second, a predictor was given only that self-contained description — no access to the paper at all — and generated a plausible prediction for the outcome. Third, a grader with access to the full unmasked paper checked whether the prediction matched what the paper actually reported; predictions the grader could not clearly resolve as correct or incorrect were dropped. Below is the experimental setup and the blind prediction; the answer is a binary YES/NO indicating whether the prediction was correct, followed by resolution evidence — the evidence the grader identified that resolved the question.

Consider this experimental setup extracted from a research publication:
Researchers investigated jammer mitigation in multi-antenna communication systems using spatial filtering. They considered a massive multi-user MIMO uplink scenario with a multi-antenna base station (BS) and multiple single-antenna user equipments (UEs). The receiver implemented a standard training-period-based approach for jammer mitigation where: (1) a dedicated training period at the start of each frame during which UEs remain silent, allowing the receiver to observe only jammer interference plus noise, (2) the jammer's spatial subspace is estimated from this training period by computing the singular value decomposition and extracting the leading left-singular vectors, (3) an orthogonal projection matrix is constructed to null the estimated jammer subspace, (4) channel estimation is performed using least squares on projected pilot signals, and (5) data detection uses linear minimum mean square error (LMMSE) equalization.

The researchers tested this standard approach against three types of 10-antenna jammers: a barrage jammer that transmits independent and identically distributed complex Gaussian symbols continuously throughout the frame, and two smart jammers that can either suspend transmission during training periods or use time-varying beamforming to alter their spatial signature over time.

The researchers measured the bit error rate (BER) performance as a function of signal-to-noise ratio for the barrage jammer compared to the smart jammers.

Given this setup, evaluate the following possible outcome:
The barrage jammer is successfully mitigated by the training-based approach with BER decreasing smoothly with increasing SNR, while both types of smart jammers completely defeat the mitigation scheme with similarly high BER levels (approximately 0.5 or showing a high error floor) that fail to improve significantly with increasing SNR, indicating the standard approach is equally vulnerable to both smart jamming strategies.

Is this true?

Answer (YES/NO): NO